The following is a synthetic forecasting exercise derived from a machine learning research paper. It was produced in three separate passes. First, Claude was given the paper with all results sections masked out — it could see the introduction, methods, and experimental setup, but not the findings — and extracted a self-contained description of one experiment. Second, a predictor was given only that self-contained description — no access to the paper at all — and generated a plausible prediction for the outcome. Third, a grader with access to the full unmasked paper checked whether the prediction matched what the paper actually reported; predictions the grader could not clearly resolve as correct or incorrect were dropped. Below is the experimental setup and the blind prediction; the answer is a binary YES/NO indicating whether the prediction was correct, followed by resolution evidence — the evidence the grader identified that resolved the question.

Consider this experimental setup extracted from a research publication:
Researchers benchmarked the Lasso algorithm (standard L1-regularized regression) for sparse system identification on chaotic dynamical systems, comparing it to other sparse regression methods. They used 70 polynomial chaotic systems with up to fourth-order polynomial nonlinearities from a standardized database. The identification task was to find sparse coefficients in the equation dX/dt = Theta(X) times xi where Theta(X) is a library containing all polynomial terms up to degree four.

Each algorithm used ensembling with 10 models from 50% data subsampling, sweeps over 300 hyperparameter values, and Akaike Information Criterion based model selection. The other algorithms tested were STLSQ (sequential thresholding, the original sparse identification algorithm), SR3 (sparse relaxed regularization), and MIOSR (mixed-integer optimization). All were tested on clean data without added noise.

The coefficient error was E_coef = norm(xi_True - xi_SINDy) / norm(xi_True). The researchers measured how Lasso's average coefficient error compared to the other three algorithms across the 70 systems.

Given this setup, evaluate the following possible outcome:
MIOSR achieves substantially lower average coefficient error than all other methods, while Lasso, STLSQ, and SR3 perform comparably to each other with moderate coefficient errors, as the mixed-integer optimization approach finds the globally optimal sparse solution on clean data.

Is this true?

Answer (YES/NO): NO